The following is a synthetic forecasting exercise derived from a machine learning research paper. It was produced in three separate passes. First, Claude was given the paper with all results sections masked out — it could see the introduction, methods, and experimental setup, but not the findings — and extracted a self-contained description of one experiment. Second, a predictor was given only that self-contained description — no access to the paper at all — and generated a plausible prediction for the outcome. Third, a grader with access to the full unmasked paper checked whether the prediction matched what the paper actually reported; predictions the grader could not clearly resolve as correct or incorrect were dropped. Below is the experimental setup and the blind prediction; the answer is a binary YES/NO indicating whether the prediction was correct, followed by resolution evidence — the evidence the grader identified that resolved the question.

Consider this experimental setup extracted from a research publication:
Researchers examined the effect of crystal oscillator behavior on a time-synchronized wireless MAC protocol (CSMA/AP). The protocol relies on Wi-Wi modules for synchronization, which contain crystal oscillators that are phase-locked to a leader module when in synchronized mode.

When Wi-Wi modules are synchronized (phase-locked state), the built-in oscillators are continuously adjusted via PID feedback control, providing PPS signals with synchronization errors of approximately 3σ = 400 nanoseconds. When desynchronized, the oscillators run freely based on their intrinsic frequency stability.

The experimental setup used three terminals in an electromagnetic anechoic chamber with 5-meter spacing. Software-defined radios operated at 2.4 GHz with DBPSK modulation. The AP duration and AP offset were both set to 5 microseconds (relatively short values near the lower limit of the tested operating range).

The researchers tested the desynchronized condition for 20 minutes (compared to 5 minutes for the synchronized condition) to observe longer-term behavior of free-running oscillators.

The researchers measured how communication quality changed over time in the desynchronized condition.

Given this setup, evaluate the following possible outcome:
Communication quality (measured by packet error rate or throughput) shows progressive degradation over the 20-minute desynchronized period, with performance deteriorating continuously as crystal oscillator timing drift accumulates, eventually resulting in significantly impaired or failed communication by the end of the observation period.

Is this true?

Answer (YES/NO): NO